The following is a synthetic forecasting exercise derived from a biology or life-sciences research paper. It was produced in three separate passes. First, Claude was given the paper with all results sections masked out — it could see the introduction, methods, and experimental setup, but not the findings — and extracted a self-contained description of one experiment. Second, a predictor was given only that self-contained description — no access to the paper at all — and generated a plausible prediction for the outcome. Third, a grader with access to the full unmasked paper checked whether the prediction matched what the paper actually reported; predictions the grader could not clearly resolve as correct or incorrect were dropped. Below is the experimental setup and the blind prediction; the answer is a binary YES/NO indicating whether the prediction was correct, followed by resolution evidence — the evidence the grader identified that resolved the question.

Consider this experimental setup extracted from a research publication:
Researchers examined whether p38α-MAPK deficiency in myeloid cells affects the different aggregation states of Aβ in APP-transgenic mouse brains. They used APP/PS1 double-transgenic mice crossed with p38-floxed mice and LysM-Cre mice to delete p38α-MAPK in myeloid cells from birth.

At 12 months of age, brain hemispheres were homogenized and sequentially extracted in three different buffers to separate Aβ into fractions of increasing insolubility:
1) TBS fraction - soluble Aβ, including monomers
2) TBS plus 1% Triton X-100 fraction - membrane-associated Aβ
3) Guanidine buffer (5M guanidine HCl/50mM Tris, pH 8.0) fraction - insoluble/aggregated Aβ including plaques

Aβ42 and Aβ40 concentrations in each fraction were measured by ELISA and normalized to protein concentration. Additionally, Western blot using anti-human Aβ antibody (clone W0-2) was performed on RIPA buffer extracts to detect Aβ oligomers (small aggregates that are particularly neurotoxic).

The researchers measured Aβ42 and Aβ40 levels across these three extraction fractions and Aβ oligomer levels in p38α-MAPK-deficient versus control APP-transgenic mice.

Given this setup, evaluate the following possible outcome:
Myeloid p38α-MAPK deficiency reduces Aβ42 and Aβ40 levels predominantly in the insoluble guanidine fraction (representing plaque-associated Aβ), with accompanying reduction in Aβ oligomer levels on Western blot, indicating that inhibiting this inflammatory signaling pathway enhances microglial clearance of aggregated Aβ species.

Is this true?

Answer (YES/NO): NO